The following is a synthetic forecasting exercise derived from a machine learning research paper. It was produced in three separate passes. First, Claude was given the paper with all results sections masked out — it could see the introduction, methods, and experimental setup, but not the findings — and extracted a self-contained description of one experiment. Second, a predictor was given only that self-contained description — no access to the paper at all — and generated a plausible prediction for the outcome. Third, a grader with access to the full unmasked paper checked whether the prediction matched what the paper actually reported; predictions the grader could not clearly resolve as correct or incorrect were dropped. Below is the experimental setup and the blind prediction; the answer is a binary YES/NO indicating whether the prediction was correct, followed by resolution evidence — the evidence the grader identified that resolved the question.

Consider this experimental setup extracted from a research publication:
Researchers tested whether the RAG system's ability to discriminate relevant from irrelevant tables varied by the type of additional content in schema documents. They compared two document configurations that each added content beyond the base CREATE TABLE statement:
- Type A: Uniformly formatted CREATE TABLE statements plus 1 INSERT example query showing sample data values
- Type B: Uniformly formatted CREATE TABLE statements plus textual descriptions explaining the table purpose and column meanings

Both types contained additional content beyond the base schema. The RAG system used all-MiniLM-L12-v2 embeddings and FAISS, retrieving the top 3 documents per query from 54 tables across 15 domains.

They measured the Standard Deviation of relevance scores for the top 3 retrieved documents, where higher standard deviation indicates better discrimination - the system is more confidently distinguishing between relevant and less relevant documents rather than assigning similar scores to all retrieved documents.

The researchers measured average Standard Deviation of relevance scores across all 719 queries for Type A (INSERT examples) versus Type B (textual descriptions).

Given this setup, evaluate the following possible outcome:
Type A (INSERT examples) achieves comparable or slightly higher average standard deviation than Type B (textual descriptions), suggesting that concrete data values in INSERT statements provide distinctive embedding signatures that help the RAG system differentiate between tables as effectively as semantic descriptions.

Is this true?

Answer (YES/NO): NO